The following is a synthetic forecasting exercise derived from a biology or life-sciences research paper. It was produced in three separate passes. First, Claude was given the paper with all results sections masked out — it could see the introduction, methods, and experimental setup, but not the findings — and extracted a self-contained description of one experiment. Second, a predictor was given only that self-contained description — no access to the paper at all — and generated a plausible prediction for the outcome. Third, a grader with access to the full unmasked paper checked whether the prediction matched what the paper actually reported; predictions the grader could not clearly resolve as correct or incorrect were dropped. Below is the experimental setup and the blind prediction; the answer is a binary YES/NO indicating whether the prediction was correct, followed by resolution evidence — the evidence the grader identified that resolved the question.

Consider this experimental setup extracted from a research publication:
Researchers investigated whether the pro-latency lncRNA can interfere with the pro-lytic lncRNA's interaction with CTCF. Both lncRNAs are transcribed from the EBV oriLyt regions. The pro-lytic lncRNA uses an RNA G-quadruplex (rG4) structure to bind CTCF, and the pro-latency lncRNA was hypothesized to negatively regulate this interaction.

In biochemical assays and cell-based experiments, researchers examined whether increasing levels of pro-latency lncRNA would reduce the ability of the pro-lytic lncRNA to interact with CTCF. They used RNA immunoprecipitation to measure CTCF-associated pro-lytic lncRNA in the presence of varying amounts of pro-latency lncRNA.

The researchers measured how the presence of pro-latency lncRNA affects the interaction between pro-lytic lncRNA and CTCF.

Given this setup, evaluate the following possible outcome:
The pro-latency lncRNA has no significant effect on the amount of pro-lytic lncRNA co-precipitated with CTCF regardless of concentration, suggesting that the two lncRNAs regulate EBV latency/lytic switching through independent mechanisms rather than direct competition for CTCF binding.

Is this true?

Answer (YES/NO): NO